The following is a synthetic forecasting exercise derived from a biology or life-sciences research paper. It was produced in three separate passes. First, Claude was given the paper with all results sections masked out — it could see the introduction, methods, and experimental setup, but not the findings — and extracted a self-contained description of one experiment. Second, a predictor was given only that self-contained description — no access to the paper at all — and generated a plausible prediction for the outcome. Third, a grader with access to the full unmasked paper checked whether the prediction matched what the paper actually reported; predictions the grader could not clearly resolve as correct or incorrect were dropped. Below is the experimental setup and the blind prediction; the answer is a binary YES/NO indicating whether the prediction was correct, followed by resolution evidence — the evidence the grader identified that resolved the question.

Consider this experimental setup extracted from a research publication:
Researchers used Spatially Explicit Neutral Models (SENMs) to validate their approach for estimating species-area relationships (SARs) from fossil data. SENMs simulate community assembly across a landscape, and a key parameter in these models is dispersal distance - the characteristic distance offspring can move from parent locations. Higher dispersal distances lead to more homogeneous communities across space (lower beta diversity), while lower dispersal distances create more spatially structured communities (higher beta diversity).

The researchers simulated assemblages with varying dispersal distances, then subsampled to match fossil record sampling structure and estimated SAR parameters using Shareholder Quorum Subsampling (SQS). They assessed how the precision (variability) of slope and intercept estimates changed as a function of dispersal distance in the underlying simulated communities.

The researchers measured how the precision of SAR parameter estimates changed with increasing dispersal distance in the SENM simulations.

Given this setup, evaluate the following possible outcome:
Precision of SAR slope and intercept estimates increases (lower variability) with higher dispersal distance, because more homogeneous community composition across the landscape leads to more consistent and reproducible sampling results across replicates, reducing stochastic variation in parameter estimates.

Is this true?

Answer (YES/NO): YES